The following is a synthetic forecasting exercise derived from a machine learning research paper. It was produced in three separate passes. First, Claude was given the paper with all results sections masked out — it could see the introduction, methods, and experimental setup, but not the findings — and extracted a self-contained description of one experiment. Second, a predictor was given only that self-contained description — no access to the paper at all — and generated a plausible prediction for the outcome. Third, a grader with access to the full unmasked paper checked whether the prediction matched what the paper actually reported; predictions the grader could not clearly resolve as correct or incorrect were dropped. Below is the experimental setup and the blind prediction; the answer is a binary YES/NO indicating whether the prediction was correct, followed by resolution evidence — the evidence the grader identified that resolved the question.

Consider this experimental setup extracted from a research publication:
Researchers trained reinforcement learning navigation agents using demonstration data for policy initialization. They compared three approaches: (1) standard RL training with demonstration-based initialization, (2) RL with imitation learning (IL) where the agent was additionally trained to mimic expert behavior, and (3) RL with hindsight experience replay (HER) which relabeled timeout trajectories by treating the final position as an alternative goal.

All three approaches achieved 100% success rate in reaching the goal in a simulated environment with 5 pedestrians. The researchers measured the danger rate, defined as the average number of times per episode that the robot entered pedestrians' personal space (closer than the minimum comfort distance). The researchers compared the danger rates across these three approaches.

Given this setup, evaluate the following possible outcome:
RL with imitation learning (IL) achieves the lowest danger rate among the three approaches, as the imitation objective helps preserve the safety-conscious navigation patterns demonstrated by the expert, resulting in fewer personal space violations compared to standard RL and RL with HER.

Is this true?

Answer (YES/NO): NO